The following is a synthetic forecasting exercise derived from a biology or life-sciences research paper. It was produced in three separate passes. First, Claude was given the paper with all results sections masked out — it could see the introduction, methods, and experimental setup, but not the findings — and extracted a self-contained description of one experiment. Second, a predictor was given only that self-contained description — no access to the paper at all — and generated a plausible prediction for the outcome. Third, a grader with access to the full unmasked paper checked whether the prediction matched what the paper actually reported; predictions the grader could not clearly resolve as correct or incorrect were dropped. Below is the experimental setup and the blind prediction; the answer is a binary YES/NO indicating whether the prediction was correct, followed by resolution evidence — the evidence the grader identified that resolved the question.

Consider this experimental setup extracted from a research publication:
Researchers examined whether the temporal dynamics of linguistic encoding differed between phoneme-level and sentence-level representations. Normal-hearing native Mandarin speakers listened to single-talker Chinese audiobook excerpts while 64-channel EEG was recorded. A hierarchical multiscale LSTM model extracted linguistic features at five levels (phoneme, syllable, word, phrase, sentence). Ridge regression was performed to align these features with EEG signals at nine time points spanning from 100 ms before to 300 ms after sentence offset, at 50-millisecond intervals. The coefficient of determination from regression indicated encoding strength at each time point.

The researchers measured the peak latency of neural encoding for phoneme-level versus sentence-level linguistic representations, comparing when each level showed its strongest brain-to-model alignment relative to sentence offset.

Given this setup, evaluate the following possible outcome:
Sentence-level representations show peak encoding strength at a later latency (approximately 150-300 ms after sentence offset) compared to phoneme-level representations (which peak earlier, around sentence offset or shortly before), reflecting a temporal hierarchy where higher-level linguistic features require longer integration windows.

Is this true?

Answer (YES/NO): YES